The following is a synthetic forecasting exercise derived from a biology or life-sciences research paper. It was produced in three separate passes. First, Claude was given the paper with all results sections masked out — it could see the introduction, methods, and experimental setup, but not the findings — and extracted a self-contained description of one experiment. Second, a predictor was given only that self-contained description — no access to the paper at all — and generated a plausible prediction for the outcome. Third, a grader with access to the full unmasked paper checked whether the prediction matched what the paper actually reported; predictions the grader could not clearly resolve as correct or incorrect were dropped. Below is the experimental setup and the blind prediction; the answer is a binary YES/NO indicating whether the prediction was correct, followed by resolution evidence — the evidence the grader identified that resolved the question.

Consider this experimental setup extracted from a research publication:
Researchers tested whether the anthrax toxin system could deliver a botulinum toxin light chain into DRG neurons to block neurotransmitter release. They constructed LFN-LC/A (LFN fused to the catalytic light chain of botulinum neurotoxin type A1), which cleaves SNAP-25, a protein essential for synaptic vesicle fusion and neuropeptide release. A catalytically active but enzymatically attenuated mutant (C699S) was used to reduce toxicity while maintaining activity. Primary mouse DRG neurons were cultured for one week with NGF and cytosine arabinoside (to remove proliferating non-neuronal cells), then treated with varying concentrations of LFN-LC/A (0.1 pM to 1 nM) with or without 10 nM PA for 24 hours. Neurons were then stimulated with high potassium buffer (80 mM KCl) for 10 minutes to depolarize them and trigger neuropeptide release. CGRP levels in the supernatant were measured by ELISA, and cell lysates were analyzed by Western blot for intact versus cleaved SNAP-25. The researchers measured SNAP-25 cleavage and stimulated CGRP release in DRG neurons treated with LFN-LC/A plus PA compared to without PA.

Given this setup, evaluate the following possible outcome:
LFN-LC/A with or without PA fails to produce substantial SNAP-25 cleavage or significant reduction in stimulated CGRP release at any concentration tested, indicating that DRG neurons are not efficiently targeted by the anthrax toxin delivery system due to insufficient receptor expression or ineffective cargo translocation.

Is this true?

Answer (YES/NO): NO